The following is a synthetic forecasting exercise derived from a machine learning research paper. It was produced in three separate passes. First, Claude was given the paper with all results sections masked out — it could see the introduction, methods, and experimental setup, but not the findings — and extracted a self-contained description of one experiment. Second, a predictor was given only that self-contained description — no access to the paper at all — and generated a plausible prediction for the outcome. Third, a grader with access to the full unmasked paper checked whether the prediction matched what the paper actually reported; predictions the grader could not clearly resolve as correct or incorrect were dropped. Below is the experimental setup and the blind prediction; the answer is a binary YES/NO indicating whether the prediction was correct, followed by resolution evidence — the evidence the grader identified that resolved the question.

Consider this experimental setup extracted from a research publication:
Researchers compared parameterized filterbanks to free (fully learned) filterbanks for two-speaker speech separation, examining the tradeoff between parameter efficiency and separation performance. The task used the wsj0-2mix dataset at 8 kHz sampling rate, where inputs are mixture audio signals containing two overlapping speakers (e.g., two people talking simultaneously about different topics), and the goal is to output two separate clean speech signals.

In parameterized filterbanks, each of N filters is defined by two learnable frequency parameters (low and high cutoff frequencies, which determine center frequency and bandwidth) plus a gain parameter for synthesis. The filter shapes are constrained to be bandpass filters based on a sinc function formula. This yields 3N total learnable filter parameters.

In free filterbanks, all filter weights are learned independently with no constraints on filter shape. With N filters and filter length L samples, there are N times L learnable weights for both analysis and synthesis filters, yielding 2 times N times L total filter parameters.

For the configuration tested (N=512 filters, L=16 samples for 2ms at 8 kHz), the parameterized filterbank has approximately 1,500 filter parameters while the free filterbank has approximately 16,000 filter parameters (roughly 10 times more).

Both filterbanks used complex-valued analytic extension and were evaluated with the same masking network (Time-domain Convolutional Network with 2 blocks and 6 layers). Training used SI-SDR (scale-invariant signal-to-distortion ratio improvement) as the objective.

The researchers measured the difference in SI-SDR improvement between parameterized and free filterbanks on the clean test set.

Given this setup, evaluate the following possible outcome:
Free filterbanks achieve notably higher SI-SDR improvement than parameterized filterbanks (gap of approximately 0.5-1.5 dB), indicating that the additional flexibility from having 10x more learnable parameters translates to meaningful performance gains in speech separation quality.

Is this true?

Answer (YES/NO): NO